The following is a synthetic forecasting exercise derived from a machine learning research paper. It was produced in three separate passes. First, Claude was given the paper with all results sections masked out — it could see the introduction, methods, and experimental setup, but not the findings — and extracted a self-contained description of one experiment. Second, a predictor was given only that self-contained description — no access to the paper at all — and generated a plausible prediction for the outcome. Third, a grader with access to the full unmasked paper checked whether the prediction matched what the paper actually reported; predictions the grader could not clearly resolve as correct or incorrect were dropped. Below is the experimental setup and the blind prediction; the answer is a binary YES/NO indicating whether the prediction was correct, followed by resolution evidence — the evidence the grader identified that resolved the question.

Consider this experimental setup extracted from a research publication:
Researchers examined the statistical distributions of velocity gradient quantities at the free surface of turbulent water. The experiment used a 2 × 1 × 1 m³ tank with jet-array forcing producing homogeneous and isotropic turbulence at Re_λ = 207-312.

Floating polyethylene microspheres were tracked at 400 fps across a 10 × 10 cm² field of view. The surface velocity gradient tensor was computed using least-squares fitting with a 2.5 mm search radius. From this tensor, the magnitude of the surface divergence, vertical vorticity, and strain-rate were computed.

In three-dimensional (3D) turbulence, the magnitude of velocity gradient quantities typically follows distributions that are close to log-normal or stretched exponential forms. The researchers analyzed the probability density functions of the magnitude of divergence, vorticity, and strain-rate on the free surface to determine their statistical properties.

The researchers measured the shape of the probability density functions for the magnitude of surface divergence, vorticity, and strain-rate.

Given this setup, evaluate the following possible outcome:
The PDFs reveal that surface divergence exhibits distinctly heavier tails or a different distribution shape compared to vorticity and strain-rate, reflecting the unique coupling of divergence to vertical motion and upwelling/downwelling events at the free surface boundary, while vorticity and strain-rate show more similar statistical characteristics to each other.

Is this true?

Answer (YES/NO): YES